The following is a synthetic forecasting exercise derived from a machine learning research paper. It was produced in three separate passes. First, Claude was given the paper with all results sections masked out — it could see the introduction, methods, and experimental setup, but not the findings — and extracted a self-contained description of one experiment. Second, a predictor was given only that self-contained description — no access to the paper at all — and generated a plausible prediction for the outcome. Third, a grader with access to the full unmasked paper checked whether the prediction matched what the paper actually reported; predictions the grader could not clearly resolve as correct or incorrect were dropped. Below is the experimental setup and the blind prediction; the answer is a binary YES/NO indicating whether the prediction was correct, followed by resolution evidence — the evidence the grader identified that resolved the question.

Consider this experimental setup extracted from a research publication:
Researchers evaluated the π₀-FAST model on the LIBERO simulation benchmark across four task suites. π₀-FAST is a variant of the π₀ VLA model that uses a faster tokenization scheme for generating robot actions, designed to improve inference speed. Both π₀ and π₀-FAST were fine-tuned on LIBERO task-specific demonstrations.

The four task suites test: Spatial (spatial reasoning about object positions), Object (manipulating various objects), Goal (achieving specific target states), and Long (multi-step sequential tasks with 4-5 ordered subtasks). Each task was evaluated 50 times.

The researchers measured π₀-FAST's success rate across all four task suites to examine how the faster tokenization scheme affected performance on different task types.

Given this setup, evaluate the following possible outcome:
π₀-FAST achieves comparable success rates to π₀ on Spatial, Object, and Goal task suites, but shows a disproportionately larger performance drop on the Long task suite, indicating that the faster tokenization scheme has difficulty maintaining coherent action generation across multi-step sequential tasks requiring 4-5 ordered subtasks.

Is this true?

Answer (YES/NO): NO